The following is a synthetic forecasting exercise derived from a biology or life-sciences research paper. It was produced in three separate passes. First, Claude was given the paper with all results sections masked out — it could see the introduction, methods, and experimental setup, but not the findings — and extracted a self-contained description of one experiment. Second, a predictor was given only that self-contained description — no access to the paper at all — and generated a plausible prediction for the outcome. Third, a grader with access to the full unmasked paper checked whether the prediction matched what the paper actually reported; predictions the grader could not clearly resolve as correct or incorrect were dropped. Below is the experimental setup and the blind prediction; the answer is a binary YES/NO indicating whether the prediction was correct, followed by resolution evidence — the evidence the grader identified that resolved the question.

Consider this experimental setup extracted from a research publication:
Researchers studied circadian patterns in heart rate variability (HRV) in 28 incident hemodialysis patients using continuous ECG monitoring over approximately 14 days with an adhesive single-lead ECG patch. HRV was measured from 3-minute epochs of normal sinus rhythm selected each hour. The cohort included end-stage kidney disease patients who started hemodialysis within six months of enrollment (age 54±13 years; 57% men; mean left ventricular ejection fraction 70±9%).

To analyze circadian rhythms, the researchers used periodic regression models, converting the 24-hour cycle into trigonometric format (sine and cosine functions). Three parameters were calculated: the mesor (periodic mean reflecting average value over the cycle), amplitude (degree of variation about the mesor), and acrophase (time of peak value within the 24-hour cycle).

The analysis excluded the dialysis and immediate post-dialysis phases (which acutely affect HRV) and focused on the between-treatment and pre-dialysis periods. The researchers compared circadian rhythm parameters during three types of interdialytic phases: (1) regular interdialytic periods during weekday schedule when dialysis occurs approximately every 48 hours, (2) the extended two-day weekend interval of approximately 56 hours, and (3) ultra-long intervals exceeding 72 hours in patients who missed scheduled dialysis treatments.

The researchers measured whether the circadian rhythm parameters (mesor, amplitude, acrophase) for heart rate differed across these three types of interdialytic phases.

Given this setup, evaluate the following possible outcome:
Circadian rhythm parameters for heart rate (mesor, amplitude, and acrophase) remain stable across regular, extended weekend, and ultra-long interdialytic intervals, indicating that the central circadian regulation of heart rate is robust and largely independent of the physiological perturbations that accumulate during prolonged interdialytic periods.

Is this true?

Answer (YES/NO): NO